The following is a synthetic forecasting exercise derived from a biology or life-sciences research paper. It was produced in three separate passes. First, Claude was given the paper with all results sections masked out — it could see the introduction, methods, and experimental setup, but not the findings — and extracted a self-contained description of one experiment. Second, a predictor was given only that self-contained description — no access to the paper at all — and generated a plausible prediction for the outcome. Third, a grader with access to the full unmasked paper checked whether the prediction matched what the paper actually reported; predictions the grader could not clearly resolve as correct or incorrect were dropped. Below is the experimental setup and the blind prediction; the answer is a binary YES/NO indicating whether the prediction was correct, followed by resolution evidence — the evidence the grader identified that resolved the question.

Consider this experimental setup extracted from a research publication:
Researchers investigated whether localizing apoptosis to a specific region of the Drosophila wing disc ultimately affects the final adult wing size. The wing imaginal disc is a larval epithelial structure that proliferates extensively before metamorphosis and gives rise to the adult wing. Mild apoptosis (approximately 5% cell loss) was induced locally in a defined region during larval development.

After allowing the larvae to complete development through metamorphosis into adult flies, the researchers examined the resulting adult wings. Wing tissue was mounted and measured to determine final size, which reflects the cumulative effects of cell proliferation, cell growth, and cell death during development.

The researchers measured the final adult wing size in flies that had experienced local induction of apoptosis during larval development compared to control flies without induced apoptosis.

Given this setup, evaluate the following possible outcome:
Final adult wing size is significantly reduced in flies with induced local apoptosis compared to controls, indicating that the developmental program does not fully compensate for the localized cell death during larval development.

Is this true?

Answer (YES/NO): NO